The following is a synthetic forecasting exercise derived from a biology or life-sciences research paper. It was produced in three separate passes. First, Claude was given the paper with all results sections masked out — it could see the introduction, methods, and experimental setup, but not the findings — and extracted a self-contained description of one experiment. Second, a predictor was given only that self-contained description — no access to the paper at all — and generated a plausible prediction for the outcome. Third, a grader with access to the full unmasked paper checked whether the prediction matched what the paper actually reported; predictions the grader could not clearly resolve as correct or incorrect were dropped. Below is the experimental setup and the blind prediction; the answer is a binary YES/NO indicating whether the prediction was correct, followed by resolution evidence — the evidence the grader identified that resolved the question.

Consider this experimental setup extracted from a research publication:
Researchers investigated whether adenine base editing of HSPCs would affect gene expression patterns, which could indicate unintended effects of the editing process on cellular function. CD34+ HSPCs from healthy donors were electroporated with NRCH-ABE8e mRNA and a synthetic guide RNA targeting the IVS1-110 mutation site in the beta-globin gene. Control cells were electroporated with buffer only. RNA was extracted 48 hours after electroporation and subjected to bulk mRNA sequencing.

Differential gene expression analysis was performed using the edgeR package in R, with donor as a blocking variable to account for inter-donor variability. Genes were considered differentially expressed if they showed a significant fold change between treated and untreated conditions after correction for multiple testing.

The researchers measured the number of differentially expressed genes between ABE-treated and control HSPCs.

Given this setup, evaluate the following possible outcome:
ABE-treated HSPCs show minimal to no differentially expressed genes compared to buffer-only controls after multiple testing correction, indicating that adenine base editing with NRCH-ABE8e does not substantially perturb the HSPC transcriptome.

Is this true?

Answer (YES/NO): YES